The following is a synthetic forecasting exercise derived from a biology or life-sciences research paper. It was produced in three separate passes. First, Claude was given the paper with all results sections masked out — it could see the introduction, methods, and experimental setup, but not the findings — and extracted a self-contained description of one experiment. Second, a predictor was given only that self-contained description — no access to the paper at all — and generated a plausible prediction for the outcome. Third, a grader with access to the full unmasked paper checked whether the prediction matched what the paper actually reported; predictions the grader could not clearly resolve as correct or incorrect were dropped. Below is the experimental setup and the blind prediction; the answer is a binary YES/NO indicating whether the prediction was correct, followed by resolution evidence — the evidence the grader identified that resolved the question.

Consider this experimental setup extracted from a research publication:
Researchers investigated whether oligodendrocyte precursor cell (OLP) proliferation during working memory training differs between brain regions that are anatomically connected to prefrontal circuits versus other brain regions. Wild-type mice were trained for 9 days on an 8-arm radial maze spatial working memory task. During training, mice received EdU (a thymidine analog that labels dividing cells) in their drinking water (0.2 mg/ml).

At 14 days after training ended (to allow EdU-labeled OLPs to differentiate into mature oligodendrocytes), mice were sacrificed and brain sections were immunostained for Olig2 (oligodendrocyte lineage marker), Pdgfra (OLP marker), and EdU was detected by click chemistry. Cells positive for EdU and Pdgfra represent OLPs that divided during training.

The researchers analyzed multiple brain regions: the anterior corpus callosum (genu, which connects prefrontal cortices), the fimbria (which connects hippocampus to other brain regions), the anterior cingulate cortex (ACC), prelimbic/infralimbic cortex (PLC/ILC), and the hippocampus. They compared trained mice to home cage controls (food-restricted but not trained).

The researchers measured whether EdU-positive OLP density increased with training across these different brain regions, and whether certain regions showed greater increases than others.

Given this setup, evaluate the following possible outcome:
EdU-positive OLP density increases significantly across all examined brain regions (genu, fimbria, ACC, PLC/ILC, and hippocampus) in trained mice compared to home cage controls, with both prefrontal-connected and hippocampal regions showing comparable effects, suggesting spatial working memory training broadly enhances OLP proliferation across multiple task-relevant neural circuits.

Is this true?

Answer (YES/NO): NO